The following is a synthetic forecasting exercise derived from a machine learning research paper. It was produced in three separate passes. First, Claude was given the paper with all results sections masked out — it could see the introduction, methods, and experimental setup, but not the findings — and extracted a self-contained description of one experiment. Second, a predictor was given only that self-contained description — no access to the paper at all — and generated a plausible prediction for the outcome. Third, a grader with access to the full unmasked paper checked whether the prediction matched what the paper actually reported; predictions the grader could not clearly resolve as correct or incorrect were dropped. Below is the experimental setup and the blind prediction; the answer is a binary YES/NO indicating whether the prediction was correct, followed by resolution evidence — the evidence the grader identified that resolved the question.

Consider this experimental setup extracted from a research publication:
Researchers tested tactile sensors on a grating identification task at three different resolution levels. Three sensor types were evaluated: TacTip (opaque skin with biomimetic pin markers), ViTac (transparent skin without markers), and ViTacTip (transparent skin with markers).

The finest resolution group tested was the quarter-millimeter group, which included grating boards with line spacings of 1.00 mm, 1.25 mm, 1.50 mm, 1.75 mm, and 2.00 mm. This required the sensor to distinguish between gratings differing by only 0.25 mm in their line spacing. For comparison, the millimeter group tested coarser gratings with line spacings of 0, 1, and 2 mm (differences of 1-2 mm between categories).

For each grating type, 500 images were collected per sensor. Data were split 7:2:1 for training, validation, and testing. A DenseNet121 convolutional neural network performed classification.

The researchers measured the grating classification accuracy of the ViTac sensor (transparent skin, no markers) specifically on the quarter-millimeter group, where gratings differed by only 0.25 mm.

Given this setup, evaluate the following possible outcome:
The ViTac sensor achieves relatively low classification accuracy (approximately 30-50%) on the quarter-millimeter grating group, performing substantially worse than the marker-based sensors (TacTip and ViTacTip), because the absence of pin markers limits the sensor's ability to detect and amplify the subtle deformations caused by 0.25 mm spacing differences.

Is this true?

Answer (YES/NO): NO